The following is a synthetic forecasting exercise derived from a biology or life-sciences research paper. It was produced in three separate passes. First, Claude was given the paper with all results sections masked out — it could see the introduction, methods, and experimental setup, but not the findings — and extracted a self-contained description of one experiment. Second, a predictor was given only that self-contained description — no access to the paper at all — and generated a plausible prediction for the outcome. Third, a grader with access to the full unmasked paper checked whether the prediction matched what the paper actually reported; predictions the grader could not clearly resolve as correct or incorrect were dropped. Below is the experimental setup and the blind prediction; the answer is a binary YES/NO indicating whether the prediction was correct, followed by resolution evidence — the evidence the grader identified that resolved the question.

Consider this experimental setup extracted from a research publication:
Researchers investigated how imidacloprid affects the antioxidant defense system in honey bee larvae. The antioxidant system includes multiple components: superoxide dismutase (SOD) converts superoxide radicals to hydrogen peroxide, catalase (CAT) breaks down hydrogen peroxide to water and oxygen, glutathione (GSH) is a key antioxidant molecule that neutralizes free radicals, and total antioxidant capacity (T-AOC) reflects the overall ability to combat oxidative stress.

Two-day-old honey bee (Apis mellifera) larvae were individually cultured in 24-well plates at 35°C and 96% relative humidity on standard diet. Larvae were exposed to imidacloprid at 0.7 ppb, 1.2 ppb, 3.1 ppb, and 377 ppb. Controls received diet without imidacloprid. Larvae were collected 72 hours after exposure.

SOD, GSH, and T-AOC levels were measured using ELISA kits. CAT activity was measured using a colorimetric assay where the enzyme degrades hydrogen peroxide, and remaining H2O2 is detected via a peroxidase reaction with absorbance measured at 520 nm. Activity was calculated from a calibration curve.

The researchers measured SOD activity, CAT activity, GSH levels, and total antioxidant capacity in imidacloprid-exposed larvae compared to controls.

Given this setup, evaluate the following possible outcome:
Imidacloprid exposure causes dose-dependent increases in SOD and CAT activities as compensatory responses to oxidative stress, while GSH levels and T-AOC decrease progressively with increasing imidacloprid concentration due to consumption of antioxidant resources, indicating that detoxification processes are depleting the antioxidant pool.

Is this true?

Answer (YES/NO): NO